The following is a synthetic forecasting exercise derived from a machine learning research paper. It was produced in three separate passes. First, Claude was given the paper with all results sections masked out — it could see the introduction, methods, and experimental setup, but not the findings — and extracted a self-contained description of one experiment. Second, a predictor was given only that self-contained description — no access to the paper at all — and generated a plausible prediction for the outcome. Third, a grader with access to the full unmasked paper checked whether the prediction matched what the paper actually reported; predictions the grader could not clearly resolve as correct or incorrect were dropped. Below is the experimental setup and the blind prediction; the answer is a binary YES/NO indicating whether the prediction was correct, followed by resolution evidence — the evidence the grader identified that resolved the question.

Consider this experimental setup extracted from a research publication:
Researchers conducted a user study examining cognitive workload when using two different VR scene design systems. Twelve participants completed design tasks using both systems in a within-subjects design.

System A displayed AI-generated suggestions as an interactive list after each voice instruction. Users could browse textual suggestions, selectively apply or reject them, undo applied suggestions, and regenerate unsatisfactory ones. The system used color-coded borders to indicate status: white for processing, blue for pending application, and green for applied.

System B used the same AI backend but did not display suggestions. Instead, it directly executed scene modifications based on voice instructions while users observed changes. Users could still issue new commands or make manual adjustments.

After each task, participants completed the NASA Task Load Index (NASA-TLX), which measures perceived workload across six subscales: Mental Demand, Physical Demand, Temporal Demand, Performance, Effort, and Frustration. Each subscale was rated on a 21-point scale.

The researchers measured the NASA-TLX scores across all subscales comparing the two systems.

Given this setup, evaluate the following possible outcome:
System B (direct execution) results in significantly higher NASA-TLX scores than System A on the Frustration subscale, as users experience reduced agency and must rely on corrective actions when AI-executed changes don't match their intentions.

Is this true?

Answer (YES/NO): NO